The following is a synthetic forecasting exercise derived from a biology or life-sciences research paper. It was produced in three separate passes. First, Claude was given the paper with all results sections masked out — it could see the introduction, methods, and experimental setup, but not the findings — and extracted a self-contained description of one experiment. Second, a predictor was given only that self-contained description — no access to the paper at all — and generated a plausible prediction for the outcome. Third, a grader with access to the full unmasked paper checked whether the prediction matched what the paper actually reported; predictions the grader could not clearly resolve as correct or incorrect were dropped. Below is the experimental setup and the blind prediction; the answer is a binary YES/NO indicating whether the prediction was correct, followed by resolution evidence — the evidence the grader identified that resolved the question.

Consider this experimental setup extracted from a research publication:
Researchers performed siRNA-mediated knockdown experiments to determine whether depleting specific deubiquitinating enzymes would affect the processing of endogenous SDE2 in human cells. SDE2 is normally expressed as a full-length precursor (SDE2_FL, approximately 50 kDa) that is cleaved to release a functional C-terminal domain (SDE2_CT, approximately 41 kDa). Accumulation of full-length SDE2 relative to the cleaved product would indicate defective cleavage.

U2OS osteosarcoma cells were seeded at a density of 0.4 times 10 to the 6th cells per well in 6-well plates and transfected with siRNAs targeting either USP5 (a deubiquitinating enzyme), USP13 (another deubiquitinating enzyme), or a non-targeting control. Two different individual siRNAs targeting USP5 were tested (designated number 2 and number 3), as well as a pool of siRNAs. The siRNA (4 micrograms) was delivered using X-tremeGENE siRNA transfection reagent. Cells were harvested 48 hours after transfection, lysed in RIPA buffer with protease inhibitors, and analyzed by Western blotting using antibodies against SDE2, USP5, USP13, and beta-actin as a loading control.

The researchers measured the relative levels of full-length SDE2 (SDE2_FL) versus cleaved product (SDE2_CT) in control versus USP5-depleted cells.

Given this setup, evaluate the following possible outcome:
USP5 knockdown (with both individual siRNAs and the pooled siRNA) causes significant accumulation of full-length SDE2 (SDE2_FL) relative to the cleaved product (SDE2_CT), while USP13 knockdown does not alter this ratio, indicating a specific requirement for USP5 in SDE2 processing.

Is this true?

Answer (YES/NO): YES